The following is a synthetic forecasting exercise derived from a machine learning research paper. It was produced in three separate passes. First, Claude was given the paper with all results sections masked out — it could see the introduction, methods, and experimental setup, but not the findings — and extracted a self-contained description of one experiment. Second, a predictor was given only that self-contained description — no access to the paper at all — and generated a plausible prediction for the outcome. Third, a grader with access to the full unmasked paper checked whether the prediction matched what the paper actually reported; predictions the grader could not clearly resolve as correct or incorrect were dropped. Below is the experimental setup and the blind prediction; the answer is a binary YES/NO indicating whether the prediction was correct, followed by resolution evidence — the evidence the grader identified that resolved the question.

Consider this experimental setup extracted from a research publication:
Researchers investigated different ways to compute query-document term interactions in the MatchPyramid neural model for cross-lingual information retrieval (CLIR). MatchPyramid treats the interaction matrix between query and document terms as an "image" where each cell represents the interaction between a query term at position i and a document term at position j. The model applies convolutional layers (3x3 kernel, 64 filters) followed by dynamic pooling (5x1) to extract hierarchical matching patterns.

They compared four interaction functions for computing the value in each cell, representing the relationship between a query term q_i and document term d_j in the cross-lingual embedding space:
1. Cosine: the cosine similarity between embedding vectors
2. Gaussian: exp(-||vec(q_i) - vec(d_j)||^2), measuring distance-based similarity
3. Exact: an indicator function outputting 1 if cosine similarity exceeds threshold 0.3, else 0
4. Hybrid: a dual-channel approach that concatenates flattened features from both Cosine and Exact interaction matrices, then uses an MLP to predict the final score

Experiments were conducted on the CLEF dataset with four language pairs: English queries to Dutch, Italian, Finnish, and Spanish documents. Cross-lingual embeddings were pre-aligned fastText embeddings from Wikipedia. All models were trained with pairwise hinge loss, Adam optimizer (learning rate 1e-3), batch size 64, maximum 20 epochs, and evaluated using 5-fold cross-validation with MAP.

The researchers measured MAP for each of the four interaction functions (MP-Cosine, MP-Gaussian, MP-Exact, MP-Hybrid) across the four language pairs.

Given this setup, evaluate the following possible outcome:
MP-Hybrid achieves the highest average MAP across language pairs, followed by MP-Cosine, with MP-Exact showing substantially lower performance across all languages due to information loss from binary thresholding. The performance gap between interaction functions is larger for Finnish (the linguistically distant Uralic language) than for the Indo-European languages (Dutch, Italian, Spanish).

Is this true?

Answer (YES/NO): NO